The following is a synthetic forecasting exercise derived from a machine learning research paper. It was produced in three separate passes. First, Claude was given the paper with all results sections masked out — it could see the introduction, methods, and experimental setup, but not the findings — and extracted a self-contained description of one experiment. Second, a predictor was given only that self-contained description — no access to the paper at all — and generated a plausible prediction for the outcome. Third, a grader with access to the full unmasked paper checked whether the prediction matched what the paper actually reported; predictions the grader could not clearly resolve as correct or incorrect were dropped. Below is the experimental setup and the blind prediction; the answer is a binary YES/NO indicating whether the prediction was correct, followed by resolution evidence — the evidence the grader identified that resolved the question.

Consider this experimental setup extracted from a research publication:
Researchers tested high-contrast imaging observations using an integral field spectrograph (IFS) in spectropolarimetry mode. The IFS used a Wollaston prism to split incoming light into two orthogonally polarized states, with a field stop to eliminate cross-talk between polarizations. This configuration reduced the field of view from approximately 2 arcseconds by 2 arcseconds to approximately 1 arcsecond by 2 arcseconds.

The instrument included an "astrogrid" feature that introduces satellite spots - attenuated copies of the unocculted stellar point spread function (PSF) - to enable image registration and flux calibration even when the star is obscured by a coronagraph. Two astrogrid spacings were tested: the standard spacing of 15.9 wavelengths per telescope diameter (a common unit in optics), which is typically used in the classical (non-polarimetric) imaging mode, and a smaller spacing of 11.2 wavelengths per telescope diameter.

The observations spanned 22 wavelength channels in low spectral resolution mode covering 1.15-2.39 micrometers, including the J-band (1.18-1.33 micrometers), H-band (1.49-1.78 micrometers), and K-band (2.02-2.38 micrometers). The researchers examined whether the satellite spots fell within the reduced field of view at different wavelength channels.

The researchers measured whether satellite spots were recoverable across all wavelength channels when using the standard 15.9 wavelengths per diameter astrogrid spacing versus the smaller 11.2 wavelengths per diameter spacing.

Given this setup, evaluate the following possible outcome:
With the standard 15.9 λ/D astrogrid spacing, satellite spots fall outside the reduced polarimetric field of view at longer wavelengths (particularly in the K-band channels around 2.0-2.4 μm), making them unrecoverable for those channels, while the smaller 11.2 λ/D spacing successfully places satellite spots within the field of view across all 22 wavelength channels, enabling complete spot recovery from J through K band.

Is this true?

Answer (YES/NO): NO